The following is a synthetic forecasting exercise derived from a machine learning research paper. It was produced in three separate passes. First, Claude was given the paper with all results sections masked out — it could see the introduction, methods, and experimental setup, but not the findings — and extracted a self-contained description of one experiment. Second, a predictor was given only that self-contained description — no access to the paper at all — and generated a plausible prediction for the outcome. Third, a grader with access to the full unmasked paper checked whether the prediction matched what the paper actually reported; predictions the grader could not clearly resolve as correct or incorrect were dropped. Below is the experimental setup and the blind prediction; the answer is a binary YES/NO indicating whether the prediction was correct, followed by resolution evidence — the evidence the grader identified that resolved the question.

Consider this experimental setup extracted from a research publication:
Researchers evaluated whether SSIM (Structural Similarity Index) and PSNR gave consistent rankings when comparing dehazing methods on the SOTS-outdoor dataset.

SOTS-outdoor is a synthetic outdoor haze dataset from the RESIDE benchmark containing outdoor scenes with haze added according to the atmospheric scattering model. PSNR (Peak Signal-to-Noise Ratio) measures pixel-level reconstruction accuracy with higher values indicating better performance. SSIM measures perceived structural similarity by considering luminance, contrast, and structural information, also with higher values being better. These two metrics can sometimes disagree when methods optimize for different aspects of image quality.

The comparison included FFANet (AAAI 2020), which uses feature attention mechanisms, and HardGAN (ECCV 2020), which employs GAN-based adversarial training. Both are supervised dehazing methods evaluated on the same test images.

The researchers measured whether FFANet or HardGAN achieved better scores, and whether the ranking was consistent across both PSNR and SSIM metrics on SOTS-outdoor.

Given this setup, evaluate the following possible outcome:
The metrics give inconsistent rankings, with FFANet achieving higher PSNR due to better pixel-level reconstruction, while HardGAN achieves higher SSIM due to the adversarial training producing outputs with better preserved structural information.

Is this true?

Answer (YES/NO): NO